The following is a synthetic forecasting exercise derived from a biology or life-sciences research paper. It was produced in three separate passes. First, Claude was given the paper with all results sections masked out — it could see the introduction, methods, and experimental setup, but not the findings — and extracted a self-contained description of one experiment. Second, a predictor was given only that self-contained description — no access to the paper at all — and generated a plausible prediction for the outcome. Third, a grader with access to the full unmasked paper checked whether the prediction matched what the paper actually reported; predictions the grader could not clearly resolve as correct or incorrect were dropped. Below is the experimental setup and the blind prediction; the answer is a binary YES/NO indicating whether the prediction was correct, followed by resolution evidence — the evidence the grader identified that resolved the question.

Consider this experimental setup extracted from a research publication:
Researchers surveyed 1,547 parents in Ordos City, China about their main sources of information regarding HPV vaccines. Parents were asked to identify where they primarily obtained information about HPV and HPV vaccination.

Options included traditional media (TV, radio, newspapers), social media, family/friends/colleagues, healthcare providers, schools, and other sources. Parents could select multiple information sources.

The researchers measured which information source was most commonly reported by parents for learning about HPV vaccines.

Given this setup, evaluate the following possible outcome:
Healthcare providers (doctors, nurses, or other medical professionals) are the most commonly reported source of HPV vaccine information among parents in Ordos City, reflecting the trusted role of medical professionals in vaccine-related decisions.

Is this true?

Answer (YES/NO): NO